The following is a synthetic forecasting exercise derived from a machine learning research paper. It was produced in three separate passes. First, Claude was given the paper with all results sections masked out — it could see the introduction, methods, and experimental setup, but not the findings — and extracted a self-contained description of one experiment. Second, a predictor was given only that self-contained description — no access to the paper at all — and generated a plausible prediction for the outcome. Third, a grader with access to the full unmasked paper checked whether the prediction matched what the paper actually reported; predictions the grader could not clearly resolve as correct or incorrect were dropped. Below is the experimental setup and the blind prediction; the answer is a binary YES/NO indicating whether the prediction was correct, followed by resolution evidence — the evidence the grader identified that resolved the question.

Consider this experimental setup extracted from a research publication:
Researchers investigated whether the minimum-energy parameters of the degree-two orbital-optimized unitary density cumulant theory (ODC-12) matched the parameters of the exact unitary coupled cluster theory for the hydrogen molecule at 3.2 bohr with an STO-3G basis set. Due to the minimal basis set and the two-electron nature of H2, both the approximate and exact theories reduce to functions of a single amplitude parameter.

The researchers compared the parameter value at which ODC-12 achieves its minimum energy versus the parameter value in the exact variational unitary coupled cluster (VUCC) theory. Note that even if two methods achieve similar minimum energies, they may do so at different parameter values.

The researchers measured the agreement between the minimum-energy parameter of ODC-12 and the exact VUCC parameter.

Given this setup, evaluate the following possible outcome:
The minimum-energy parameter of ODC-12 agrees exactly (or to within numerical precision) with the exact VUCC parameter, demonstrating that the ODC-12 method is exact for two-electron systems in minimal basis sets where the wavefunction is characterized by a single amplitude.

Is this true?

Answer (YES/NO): NO